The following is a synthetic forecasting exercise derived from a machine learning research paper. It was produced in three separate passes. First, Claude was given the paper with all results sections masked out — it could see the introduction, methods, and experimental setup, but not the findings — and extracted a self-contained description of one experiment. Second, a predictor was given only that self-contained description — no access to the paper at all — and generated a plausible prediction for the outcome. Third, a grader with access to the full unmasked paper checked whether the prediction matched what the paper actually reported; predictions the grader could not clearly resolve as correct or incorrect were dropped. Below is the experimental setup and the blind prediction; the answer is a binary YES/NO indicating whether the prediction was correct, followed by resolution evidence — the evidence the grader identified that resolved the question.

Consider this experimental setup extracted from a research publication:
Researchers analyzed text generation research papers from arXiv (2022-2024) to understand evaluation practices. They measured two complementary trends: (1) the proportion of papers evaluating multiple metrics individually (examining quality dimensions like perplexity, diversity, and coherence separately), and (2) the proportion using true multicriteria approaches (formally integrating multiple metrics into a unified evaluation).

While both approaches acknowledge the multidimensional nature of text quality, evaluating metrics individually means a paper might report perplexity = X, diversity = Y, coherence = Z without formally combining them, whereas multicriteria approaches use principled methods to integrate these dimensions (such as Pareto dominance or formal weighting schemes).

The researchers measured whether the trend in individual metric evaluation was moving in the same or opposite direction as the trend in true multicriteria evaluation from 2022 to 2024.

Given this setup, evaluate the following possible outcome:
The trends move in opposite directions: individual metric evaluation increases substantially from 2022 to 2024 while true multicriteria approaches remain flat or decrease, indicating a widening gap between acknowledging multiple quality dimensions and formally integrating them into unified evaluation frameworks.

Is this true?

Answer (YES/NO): YES